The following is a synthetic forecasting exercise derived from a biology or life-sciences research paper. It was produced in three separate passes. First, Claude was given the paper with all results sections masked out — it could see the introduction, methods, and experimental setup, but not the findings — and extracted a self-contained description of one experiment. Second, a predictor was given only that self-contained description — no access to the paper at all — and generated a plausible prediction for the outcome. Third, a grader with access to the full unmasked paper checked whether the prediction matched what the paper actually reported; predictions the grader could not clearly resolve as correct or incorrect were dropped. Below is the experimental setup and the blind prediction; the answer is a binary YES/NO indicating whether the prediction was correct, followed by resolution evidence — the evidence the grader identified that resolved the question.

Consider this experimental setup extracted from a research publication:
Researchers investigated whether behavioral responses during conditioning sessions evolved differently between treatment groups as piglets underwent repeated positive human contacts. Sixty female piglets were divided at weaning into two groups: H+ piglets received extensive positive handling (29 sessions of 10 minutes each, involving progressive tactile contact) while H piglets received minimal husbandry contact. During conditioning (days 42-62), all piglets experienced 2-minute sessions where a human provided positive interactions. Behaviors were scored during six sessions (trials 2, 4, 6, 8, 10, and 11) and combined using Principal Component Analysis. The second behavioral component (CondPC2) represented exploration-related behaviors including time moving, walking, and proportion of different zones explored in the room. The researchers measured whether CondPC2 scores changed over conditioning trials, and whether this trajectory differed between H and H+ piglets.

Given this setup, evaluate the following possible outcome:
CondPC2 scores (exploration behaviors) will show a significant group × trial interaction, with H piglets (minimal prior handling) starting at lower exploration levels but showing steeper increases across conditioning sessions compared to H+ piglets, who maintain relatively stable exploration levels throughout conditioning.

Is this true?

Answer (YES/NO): NO